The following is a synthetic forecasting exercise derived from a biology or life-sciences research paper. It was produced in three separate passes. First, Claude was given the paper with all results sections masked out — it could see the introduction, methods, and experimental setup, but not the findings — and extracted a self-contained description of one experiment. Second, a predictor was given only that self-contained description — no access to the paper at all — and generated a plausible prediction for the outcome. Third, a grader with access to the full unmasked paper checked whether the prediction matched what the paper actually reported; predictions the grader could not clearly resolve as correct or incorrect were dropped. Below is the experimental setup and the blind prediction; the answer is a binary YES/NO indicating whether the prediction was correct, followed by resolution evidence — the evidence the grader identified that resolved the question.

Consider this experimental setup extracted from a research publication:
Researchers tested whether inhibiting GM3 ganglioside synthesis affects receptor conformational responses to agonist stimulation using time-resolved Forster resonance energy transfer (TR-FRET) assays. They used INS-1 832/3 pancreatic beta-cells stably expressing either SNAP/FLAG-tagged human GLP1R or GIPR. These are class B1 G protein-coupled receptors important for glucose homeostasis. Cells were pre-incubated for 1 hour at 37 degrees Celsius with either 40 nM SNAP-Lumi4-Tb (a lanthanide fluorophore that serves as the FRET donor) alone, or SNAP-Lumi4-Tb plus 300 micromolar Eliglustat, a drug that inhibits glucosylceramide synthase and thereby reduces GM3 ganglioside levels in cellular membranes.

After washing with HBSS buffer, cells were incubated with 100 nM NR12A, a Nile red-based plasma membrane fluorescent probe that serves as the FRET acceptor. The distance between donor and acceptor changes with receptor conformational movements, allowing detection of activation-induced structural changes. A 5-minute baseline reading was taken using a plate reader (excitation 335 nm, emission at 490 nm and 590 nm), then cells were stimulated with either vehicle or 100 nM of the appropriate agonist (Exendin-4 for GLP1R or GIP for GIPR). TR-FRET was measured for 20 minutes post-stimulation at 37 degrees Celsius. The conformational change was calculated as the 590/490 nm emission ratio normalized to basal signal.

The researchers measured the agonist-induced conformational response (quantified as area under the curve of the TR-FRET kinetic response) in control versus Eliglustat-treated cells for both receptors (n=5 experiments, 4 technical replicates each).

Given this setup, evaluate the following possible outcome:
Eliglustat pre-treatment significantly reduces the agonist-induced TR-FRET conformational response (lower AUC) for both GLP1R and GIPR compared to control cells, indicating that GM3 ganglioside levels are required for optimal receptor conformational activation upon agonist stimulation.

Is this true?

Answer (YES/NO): NO